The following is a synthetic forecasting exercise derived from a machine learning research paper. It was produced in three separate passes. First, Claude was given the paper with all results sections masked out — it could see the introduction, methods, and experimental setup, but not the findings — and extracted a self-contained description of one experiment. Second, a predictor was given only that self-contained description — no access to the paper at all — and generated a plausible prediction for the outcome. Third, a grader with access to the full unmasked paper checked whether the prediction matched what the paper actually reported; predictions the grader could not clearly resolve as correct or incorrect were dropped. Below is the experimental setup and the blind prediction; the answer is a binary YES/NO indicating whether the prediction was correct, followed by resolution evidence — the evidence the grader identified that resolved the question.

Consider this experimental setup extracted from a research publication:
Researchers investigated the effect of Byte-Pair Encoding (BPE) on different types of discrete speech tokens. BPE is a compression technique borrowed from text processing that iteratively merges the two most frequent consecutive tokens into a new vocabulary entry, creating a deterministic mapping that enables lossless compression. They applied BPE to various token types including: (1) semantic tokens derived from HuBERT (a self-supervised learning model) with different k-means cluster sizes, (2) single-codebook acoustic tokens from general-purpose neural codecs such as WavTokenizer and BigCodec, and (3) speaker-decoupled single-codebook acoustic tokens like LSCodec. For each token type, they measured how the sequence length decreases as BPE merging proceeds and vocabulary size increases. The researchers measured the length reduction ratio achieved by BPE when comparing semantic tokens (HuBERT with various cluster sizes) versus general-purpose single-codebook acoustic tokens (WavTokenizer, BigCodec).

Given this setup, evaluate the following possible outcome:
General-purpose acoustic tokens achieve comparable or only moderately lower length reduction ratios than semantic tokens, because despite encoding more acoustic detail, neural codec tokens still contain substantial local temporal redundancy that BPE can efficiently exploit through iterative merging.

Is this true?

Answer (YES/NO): NO